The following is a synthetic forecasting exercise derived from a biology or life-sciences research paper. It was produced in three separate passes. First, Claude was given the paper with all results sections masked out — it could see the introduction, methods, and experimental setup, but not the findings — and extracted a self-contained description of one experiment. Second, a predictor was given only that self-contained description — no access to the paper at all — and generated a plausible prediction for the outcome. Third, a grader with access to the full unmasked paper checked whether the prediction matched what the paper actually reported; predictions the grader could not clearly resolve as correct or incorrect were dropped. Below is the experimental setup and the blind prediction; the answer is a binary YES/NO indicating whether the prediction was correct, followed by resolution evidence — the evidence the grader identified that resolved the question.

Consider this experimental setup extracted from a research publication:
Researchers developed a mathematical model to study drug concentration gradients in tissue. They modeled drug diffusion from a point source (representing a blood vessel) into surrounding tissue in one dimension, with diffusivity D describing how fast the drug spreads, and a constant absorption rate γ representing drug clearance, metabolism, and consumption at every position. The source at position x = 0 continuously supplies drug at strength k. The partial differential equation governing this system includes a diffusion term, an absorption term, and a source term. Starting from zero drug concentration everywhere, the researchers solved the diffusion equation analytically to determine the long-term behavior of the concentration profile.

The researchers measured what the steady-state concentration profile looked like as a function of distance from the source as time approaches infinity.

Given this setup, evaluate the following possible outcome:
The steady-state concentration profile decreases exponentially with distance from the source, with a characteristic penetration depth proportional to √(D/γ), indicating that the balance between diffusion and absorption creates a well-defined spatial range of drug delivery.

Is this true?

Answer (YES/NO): YES